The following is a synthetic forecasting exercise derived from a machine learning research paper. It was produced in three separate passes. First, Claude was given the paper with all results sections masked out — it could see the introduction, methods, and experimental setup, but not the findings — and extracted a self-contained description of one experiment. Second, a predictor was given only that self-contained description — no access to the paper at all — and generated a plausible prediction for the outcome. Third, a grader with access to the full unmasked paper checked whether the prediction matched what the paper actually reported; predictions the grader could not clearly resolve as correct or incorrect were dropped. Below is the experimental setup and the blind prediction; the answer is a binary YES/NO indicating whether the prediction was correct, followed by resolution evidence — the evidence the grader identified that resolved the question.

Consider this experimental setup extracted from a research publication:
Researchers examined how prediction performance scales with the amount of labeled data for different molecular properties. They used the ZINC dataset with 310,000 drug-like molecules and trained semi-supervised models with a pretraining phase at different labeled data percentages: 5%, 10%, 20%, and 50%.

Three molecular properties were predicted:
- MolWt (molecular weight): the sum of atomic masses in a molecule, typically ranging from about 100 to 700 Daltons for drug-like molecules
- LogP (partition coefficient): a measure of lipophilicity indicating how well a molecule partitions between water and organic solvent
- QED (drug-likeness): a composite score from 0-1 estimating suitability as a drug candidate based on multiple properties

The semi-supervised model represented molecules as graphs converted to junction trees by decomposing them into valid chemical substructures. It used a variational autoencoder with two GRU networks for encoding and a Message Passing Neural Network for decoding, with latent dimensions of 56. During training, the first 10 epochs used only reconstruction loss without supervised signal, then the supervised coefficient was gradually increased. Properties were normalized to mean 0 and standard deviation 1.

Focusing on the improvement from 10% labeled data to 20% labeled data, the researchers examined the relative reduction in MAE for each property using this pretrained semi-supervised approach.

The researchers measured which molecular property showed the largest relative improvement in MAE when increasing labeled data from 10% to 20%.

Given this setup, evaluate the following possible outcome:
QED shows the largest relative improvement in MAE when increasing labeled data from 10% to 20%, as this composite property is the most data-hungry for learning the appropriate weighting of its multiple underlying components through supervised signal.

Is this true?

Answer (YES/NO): YES